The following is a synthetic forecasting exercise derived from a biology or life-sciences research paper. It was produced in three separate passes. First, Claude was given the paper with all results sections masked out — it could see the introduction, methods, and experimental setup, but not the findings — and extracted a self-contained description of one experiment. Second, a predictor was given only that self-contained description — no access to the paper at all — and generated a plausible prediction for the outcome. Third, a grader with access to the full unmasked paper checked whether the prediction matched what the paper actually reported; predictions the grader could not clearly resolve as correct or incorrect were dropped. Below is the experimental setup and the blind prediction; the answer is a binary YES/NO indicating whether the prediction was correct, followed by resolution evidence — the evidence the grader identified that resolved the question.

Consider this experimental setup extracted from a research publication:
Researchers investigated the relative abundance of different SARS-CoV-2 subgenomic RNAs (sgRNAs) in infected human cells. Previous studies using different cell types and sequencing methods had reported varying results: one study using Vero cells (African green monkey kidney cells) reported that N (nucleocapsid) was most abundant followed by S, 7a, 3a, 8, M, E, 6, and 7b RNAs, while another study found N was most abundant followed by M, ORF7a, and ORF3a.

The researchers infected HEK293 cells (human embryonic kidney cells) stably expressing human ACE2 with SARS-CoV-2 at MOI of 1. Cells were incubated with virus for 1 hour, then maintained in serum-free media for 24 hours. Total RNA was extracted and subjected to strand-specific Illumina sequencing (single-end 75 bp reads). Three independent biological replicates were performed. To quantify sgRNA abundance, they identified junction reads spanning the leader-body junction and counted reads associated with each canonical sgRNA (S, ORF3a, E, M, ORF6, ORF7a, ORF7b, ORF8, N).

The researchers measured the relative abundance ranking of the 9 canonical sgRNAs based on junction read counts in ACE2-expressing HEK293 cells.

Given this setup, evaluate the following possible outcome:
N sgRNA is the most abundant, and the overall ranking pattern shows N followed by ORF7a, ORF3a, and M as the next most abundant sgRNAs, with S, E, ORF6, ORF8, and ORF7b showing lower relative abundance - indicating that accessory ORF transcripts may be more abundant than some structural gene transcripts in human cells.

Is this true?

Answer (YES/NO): NO